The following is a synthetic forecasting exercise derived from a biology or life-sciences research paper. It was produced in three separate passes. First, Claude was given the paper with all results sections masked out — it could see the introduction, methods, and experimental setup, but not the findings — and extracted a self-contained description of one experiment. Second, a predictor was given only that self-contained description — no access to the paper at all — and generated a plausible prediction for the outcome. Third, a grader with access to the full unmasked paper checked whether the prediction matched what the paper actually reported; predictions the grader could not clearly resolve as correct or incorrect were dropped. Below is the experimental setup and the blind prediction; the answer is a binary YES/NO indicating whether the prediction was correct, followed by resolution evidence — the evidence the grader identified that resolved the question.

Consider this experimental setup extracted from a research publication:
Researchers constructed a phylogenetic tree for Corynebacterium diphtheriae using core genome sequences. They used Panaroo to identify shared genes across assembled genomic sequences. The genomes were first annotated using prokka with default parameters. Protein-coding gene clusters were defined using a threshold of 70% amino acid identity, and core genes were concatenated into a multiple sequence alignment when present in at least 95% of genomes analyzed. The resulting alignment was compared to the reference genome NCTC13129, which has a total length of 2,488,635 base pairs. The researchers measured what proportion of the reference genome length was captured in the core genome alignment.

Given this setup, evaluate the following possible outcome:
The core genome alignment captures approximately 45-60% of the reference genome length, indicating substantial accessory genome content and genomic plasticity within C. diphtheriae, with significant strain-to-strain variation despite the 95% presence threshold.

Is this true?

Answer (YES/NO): NO